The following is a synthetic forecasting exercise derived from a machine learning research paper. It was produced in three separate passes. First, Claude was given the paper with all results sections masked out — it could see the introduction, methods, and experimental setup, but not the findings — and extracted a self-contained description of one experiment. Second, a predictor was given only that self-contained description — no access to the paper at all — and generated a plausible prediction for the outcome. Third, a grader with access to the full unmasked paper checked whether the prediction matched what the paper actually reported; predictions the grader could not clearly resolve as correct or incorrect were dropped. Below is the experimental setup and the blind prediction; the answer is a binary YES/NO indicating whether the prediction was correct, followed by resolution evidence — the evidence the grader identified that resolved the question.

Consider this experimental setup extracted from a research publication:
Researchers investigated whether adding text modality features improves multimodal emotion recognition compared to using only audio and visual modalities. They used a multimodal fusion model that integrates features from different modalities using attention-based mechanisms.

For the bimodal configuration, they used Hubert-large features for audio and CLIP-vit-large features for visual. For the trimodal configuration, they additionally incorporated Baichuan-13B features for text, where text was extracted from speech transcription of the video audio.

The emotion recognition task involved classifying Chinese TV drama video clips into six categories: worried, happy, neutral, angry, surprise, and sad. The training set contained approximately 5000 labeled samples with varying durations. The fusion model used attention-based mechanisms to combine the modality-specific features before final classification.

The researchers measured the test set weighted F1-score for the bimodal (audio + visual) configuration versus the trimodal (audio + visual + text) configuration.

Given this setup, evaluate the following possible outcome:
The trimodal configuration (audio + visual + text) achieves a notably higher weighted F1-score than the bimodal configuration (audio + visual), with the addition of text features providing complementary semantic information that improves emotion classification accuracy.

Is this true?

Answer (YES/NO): YES